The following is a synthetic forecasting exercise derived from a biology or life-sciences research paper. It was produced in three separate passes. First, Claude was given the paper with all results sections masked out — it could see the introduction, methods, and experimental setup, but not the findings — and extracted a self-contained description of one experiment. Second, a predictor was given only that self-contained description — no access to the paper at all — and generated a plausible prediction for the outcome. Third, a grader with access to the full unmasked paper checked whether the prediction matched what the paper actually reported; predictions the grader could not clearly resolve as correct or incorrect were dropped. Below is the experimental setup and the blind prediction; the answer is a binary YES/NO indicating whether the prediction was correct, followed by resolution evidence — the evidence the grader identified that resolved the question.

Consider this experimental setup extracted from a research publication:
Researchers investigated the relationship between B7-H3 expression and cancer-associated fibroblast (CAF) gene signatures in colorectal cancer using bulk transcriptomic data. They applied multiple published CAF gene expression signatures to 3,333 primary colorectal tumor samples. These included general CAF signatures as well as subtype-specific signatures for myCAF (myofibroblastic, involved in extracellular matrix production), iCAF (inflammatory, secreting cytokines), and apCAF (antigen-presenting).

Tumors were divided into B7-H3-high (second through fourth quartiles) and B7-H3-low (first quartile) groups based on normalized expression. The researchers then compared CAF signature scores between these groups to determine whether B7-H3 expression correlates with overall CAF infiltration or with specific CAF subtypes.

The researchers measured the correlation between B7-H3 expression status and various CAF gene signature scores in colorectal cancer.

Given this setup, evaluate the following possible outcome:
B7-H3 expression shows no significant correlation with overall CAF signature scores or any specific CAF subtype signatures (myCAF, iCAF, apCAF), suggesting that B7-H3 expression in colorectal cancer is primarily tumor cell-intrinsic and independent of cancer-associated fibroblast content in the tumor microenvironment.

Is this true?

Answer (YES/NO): NO